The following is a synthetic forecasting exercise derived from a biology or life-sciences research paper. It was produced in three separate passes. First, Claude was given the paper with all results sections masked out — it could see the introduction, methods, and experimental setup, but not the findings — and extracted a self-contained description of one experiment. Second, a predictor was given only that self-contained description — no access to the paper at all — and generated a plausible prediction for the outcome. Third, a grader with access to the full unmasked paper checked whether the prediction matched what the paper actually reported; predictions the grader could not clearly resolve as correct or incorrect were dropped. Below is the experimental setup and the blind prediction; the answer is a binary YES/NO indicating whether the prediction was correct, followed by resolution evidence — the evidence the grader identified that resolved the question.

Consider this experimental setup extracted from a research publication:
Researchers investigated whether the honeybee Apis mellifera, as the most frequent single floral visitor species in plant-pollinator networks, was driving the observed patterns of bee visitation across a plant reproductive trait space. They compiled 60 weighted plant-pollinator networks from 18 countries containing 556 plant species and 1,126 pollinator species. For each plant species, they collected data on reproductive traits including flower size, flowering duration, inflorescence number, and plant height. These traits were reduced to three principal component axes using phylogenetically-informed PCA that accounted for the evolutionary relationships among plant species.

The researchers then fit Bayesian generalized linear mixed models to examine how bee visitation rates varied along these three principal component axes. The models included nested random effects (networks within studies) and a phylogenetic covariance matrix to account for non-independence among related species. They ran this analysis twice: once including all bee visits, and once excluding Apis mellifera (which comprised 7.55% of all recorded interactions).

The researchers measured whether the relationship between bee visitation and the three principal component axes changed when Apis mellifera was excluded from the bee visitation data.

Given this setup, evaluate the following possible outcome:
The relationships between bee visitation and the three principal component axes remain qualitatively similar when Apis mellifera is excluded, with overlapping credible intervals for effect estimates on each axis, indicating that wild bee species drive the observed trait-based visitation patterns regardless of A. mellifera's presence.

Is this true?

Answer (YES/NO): NO